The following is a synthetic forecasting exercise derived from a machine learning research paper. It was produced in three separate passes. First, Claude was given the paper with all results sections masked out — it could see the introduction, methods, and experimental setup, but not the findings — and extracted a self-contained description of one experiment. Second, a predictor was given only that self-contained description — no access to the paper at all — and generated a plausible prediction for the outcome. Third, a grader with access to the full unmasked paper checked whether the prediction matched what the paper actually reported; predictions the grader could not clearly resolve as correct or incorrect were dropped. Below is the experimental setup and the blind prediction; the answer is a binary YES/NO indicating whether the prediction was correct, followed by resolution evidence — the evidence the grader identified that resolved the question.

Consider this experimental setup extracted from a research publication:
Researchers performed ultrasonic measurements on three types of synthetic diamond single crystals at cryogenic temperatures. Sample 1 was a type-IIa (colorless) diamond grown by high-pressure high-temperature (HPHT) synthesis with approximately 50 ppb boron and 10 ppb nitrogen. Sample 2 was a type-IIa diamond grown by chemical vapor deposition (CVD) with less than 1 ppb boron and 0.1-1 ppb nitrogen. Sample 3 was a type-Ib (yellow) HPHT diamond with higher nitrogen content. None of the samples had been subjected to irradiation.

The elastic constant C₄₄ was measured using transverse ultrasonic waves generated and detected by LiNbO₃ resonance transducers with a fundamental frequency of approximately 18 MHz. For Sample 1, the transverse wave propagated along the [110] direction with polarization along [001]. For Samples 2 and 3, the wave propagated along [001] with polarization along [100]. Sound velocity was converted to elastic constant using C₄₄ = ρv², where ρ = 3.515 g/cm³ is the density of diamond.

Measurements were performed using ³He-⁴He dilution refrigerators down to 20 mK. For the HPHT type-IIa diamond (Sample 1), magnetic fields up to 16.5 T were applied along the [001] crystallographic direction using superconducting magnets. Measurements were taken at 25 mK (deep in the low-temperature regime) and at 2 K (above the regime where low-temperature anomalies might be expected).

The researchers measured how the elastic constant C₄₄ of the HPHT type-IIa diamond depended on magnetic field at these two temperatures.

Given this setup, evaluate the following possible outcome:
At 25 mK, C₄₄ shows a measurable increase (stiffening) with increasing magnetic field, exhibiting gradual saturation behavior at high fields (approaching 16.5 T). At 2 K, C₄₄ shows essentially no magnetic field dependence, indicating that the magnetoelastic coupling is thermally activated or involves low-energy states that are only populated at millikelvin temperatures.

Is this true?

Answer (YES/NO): NO